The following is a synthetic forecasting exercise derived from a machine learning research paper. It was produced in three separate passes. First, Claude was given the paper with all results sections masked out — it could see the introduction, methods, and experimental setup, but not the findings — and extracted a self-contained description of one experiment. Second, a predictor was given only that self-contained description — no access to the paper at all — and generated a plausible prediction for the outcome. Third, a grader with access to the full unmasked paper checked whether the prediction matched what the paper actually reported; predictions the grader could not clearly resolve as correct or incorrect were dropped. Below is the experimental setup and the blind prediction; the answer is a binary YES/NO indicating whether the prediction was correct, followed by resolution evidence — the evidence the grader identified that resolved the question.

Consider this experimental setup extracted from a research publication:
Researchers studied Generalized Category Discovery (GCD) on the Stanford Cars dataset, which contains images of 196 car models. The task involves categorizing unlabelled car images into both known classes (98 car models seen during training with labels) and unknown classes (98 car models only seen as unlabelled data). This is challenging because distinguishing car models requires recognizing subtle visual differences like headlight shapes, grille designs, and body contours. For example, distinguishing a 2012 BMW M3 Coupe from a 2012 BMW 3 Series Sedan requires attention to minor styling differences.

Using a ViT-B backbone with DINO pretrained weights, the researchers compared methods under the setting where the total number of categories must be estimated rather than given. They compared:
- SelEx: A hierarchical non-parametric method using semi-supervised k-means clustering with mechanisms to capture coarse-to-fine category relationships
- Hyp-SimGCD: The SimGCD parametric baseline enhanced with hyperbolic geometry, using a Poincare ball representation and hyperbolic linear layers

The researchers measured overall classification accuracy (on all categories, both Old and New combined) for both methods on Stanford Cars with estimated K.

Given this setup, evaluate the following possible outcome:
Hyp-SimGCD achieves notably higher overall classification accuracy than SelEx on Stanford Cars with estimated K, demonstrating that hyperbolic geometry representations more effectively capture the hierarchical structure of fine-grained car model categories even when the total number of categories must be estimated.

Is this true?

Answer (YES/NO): YES